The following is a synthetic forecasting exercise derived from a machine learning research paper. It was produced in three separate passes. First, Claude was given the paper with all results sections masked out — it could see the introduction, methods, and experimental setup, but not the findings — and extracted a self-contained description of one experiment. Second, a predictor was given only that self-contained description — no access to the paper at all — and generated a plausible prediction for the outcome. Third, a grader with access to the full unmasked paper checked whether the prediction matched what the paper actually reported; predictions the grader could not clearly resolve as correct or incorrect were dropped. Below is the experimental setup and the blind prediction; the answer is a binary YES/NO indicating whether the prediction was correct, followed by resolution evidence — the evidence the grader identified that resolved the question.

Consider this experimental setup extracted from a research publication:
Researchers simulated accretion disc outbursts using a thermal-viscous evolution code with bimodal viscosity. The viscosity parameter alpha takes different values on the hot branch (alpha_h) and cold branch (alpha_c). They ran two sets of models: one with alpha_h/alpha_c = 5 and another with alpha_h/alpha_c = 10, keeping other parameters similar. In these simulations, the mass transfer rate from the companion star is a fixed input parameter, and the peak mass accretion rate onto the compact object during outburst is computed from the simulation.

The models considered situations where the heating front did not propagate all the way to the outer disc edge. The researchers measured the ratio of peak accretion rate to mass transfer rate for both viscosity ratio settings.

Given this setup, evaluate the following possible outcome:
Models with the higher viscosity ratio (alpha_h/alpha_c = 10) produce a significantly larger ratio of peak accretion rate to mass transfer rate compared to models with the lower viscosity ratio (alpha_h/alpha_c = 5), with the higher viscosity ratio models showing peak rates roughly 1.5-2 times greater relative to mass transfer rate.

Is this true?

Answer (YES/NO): NO